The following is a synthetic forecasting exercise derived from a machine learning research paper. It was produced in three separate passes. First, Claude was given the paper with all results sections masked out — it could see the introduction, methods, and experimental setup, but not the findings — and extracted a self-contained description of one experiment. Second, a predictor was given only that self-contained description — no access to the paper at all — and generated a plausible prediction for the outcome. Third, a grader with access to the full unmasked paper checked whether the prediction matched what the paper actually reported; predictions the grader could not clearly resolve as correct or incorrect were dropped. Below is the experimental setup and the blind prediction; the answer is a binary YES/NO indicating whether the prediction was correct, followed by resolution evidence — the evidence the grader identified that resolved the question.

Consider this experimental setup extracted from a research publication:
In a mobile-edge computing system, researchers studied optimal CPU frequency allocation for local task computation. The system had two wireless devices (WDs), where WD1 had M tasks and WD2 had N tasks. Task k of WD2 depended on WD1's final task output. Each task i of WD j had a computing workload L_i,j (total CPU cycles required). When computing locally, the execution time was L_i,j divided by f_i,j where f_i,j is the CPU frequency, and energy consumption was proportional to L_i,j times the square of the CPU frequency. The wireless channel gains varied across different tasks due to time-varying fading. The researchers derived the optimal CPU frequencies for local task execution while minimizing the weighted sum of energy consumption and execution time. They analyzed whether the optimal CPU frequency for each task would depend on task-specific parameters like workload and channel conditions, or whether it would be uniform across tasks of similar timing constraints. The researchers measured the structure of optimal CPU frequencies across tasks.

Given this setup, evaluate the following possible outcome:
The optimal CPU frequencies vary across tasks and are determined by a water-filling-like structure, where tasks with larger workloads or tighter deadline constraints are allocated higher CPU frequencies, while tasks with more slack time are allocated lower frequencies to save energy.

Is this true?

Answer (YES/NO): NO